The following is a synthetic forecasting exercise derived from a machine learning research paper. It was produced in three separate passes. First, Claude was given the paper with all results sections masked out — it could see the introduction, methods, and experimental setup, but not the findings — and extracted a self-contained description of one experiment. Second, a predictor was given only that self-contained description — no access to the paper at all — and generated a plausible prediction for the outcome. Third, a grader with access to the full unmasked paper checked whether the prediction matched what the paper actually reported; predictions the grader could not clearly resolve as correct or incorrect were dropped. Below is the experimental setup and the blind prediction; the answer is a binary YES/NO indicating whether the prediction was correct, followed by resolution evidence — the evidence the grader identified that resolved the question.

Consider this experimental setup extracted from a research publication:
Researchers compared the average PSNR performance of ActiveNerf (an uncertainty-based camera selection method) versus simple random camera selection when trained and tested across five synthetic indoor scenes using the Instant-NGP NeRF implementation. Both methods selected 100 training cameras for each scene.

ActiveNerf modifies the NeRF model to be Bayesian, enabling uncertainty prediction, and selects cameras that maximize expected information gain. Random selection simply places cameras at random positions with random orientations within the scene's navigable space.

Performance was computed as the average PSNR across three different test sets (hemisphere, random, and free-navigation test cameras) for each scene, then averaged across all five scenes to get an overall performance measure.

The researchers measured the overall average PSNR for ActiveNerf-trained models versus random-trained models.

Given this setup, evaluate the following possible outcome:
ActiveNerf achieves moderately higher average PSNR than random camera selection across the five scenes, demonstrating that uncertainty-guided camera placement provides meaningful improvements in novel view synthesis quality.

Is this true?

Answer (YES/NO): NO